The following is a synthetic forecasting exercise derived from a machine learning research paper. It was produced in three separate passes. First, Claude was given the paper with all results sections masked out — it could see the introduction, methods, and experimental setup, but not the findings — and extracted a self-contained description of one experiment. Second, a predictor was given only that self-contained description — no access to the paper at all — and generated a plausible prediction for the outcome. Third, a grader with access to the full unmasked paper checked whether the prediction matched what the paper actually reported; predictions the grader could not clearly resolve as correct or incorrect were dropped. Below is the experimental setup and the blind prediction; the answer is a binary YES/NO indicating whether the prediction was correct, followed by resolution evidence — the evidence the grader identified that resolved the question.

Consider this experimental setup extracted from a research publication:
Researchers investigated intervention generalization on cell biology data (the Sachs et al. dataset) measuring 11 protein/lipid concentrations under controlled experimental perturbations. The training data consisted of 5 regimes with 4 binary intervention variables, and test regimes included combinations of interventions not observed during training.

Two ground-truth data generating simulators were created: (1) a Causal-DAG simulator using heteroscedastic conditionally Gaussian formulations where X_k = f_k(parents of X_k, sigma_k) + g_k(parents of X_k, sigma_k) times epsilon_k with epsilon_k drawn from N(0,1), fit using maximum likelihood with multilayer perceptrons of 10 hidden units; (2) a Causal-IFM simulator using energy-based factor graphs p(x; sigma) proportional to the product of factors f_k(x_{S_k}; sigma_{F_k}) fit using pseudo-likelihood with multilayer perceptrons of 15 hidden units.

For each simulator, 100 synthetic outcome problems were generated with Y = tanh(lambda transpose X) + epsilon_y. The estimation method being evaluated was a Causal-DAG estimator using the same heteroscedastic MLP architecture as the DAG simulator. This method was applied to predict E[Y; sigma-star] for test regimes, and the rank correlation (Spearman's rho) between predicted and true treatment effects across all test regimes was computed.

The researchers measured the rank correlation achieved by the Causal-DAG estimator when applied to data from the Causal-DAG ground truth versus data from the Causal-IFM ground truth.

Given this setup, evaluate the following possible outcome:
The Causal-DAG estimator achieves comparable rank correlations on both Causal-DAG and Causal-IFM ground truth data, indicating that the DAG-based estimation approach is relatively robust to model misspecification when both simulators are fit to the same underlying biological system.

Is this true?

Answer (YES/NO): NO